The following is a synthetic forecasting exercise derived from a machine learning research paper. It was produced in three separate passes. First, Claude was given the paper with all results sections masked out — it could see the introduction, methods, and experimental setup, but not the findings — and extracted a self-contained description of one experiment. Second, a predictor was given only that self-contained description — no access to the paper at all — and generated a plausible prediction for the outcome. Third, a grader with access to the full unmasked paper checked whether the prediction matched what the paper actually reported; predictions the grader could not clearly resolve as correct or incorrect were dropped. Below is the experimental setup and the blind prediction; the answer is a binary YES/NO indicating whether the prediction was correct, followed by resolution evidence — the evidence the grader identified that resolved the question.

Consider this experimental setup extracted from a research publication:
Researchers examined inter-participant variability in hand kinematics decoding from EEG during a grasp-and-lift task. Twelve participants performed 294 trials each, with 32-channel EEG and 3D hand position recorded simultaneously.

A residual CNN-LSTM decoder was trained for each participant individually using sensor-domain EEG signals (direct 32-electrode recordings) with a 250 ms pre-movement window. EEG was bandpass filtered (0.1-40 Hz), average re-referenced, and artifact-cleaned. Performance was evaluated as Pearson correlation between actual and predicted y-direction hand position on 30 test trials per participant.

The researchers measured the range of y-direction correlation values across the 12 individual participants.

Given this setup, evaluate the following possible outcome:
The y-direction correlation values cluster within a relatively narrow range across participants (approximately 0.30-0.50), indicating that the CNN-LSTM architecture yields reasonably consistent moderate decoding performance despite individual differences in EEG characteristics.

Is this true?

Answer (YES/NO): NO